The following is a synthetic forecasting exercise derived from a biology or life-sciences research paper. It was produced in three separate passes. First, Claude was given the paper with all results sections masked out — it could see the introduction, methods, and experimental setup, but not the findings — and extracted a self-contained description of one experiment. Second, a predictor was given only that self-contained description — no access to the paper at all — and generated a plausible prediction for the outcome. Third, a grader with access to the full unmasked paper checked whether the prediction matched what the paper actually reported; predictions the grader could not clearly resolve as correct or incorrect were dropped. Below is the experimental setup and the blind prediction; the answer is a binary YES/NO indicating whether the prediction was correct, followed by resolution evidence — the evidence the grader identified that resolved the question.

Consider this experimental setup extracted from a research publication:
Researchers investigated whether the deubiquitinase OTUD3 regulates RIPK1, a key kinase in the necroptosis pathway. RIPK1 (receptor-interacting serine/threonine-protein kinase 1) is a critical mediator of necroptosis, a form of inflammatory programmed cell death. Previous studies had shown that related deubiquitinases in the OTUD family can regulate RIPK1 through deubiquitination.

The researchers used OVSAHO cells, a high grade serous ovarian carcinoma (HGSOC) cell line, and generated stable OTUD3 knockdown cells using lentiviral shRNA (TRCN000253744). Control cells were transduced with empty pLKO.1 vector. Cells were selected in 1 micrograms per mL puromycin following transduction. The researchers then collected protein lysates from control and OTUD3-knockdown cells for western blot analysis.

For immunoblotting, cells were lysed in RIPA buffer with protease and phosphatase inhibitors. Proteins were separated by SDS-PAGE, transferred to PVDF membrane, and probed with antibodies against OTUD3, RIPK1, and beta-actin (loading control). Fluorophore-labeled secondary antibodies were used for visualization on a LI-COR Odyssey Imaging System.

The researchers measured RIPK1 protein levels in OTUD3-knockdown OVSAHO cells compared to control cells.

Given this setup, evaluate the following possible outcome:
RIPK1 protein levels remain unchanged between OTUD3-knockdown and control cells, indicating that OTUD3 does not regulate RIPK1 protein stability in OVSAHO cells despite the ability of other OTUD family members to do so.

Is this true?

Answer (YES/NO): NO